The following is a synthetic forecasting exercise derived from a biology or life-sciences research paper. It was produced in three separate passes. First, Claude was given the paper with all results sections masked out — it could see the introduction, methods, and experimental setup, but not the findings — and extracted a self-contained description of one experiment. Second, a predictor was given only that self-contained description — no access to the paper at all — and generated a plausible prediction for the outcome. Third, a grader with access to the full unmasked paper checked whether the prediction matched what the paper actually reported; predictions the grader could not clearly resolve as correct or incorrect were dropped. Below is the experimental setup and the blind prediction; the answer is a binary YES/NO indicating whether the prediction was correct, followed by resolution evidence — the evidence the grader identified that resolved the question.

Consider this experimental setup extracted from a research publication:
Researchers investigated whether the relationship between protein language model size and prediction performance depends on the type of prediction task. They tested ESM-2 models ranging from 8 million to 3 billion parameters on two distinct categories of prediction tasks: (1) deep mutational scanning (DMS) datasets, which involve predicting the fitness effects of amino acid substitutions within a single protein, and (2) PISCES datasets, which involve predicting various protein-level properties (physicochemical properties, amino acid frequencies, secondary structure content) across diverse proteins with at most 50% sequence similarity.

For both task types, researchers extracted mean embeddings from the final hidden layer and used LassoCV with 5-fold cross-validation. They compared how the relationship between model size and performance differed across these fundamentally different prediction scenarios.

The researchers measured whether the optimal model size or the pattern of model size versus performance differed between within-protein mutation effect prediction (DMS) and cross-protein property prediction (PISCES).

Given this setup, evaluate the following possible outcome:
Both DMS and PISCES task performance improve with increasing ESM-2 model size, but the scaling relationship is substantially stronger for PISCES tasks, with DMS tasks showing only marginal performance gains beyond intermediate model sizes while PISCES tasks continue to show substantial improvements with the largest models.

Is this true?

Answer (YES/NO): NO